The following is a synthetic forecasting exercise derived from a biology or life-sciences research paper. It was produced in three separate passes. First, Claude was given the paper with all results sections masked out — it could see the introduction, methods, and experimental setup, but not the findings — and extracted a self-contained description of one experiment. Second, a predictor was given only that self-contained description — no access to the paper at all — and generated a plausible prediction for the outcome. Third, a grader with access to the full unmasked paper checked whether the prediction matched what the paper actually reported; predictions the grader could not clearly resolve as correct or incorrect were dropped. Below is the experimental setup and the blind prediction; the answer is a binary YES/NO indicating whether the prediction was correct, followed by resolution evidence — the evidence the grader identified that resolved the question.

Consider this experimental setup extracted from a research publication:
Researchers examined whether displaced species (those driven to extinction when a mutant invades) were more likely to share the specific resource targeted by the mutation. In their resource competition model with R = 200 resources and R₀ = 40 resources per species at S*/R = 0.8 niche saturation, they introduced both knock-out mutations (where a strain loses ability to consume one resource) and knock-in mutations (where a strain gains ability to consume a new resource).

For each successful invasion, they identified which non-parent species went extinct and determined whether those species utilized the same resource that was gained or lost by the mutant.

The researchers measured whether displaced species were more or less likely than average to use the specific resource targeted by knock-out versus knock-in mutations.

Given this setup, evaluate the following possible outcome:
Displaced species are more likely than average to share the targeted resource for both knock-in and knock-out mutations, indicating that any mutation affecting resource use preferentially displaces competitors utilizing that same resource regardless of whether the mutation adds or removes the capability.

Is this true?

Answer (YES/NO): NO